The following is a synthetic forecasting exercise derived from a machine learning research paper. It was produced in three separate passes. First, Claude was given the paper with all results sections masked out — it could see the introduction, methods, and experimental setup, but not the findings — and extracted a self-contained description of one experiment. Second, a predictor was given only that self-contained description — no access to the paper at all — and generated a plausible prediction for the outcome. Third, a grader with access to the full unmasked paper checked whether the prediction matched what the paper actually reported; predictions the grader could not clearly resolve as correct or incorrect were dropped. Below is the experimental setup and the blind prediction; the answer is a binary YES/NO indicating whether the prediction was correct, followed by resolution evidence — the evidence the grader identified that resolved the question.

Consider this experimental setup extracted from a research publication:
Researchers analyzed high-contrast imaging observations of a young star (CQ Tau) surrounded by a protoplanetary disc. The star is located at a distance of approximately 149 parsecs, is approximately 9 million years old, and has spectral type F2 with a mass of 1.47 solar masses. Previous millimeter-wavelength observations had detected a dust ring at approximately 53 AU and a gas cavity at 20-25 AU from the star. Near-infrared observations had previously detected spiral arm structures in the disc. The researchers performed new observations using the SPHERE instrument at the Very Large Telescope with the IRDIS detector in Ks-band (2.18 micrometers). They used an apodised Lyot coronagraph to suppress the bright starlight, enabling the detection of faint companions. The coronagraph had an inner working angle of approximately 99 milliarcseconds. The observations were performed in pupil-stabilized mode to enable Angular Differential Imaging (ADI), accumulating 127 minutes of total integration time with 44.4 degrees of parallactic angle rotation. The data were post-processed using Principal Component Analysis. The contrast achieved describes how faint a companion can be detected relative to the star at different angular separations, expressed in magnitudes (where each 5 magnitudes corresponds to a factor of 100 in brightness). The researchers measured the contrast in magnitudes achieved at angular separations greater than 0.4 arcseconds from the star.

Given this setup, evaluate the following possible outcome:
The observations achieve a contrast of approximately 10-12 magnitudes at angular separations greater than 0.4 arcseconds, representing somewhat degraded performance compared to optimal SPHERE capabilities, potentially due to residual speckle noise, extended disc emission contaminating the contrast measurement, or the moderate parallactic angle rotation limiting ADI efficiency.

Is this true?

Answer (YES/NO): NO